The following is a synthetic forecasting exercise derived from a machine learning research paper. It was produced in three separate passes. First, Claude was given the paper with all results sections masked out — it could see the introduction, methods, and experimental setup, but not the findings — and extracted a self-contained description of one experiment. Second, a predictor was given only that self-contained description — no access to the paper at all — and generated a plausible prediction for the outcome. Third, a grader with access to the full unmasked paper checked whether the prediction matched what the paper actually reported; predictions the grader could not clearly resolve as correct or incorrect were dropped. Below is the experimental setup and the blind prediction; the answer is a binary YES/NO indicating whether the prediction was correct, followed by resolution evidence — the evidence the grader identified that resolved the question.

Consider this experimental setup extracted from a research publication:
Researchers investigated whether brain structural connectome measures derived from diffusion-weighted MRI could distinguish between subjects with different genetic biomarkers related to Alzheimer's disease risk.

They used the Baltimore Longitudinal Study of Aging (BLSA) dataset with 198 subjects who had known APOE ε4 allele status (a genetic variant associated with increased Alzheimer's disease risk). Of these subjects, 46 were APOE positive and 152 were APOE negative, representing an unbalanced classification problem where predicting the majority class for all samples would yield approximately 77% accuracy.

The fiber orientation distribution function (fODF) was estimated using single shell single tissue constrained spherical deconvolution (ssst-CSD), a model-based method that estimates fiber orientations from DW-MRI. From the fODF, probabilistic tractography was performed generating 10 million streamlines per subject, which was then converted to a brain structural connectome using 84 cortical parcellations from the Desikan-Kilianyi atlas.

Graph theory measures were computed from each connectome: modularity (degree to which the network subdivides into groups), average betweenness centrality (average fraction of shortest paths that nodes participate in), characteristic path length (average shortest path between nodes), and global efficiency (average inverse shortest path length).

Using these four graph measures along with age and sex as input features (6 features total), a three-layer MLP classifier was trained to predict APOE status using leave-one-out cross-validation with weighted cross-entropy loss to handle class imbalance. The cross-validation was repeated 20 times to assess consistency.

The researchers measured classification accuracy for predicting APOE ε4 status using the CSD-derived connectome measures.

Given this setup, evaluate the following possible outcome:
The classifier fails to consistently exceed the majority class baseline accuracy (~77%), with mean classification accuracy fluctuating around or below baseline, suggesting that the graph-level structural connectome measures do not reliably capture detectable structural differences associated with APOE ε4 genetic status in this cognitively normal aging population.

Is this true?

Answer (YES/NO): YES